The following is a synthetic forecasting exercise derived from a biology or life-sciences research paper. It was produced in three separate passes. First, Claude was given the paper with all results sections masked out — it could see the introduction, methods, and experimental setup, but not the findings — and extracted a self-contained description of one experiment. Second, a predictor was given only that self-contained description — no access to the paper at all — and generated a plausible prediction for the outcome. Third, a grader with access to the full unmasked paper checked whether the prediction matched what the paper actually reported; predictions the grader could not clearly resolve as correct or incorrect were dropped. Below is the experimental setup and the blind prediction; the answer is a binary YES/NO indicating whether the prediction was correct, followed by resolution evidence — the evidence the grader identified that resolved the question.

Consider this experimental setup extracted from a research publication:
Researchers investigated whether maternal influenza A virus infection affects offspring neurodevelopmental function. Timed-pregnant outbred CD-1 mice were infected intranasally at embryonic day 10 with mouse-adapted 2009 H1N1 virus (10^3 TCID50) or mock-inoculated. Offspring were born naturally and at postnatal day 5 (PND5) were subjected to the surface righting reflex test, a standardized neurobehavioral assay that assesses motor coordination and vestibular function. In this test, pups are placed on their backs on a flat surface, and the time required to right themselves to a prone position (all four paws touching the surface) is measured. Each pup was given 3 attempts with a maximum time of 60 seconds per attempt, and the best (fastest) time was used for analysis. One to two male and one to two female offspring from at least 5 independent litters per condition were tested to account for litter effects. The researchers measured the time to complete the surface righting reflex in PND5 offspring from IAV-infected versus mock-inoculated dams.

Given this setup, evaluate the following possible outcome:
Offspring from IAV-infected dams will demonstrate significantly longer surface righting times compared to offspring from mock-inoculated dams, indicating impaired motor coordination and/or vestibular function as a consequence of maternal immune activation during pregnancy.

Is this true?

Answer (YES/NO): YES